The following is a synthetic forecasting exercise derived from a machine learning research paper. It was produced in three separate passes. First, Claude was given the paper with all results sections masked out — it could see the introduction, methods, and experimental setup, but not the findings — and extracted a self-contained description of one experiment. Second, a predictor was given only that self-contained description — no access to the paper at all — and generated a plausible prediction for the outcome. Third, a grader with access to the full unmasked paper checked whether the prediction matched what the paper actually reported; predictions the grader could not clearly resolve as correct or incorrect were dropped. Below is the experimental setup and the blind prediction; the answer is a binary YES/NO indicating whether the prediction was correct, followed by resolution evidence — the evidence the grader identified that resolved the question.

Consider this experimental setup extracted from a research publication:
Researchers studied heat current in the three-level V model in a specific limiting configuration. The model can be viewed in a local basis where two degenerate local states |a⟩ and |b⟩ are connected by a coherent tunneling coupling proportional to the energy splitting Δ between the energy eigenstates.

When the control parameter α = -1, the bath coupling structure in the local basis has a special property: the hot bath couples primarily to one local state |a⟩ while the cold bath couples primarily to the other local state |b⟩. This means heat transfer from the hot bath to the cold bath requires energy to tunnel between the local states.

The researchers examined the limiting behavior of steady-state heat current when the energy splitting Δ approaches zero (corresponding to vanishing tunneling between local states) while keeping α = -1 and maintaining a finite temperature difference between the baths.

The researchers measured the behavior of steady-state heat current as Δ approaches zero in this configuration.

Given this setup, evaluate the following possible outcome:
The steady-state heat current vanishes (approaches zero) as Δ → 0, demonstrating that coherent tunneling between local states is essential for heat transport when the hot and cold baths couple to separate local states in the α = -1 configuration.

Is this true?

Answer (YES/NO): YES